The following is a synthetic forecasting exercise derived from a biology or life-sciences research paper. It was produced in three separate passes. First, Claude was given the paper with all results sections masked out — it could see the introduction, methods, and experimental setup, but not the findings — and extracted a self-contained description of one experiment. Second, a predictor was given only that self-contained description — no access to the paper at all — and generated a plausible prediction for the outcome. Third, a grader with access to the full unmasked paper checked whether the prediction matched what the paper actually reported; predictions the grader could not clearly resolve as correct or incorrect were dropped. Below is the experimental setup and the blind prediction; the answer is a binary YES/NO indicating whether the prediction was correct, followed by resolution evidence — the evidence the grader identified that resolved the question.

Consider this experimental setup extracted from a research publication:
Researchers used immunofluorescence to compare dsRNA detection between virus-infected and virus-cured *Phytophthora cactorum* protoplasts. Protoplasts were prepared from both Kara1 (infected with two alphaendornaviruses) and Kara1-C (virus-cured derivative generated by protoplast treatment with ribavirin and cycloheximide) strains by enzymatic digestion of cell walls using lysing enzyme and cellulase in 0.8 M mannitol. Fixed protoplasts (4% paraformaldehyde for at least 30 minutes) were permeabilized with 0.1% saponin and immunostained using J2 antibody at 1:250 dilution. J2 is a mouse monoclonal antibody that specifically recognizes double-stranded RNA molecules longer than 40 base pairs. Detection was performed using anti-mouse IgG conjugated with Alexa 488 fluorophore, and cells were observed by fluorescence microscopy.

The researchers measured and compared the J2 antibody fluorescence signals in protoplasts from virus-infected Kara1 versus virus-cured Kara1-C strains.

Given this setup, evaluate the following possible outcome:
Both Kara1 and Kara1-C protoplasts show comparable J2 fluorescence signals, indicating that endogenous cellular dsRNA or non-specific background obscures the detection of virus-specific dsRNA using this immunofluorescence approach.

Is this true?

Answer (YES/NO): NO